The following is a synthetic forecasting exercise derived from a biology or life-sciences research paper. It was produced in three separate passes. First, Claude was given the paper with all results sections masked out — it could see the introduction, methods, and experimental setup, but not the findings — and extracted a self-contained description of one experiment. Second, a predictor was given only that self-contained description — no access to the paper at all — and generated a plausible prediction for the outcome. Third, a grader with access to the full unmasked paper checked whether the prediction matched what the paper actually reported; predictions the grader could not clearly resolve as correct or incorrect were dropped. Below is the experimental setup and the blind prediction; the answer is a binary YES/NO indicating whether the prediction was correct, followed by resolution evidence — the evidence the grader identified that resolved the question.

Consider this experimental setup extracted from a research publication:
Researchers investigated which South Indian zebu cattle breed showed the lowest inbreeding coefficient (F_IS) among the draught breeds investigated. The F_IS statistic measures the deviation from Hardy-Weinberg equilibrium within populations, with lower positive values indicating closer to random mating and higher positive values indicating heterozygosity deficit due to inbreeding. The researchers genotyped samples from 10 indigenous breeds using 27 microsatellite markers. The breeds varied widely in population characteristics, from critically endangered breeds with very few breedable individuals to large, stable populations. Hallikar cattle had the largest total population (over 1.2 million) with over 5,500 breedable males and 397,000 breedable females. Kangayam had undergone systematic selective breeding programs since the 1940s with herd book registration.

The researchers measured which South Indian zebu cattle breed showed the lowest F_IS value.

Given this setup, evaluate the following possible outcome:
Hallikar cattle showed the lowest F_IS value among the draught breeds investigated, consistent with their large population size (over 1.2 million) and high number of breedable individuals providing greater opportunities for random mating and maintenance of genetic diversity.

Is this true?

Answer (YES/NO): YES